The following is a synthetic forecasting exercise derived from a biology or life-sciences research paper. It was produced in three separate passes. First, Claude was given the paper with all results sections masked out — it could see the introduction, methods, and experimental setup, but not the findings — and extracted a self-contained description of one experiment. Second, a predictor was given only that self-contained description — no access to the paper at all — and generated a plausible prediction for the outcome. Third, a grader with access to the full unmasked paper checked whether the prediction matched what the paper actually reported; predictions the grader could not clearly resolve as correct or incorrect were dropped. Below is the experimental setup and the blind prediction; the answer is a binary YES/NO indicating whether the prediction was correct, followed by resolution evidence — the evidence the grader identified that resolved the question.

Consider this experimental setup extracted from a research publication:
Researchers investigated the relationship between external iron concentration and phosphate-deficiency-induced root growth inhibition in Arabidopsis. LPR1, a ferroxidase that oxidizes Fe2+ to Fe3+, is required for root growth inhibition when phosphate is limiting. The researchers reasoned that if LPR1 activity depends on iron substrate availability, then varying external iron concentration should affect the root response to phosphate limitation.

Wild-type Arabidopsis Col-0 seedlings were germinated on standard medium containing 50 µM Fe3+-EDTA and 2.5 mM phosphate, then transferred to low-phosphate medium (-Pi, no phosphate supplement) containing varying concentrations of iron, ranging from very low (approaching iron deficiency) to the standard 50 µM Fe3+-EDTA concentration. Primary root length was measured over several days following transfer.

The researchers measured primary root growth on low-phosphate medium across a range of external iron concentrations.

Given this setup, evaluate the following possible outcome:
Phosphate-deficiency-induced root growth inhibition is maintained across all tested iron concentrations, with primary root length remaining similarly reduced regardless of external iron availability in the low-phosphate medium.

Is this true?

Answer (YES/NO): NO